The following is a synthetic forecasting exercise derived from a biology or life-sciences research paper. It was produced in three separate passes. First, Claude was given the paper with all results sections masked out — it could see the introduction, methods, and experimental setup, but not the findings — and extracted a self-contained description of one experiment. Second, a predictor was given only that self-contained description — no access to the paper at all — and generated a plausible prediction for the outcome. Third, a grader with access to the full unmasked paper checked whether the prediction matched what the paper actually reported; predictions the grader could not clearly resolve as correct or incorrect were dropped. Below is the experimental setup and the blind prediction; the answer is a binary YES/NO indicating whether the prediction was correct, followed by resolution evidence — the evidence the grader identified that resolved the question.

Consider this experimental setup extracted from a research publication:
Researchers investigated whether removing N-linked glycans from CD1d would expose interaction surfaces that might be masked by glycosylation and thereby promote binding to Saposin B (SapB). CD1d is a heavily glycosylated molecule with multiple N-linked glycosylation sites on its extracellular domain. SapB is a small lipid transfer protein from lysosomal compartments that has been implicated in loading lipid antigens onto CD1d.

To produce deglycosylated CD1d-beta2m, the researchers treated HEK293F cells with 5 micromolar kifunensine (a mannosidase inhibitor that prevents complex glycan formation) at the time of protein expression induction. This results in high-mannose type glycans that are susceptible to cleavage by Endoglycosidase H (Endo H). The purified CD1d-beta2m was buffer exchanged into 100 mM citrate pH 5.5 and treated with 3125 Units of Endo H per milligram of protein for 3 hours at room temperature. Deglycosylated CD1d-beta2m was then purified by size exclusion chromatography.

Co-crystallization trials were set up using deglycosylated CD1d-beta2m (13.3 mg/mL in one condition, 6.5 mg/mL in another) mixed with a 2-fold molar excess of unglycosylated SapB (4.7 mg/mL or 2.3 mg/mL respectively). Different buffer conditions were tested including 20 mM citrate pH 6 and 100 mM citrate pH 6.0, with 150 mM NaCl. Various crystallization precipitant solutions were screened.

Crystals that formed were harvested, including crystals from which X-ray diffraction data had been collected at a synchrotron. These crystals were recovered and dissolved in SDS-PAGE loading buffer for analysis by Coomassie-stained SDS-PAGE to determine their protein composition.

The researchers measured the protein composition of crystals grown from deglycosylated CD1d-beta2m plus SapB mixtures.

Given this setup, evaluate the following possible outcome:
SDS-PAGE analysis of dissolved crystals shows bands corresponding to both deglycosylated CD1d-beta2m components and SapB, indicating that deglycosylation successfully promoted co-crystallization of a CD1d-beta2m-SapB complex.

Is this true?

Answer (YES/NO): NO